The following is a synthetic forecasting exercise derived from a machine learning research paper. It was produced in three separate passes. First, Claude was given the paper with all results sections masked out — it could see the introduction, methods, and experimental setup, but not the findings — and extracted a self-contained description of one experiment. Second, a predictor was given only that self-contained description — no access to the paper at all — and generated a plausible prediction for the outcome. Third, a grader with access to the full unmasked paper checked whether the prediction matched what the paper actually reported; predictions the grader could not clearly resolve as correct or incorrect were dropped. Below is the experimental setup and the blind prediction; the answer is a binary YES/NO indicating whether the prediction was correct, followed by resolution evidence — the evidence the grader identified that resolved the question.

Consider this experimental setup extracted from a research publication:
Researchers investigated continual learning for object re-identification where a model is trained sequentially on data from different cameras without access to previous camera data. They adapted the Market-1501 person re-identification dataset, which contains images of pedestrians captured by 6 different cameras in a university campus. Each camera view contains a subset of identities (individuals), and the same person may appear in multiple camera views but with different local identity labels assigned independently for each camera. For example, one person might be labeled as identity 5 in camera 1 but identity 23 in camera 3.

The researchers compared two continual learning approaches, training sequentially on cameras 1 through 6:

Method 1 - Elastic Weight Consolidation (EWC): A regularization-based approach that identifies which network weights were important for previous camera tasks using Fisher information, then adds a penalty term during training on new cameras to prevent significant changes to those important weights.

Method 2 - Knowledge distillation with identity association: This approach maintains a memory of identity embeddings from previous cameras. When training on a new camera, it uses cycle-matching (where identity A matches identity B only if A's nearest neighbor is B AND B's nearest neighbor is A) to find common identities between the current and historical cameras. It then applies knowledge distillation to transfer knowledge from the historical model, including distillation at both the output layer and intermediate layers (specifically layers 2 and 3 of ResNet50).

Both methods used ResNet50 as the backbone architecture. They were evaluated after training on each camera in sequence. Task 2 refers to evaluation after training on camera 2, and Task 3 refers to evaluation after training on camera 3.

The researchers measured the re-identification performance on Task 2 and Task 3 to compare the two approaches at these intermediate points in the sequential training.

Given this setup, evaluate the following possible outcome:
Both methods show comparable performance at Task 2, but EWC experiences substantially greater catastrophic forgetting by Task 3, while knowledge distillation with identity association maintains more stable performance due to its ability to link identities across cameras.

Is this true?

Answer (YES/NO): NO